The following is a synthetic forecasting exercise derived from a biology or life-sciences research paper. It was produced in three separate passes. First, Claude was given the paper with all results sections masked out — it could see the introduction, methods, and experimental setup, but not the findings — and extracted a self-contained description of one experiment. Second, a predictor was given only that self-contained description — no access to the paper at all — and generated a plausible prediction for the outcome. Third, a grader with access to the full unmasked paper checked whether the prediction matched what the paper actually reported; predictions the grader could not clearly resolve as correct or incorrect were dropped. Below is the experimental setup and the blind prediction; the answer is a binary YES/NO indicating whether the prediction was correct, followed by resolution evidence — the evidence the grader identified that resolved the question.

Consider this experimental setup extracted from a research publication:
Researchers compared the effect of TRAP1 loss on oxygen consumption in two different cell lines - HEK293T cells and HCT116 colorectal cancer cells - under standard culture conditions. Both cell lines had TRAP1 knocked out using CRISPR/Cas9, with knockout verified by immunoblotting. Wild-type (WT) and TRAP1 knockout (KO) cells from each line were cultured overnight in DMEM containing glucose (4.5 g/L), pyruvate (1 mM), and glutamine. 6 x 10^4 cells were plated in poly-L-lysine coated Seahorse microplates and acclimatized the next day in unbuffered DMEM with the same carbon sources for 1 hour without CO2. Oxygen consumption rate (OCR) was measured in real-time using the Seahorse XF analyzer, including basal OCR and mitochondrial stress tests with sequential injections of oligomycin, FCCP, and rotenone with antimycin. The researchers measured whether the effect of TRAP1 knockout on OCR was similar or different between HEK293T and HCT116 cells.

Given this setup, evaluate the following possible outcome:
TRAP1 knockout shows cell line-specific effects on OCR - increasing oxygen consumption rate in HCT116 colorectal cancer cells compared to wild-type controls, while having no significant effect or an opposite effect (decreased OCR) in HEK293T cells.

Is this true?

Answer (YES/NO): NO